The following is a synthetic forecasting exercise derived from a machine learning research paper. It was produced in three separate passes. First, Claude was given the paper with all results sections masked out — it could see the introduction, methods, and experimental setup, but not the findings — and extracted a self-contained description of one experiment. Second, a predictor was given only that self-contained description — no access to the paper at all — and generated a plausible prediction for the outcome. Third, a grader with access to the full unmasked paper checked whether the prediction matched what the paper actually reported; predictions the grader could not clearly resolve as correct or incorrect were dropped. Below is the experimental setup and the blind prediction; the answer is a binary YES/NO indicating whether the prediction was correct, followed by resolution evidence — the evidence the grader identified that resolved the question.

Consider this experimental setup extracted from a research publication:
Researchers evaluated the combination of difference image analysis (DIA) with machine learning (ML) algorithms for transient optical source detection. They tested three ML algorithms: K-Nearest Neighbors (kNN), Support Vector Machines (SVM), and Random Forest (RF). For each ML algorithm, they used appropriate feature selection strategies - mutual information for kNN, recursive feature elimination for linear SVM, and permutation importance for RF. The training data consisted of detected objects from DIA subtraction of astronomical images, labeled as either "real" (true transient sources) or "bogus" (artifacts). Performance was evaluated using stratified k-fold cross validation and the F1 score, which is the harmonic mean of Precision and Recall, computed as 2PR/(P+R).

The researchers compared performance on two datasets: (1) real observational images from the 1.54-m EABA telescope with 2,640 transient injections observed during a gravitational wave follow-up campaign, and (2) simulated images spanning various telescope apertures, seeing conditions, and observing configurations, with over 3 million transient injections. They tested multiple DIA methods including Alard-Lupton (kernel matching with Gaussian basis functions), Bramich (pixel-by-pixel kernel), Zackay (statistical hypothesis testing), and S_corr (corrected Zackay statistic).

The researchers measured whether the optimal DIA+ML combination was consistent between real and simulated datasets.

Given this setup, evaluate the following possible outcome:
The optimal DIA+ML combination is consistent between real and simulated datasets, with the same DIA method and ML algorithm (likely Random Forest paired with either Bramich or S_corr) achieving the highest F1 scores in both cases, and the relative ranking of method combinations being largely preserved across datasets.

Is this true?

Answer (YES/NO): NO